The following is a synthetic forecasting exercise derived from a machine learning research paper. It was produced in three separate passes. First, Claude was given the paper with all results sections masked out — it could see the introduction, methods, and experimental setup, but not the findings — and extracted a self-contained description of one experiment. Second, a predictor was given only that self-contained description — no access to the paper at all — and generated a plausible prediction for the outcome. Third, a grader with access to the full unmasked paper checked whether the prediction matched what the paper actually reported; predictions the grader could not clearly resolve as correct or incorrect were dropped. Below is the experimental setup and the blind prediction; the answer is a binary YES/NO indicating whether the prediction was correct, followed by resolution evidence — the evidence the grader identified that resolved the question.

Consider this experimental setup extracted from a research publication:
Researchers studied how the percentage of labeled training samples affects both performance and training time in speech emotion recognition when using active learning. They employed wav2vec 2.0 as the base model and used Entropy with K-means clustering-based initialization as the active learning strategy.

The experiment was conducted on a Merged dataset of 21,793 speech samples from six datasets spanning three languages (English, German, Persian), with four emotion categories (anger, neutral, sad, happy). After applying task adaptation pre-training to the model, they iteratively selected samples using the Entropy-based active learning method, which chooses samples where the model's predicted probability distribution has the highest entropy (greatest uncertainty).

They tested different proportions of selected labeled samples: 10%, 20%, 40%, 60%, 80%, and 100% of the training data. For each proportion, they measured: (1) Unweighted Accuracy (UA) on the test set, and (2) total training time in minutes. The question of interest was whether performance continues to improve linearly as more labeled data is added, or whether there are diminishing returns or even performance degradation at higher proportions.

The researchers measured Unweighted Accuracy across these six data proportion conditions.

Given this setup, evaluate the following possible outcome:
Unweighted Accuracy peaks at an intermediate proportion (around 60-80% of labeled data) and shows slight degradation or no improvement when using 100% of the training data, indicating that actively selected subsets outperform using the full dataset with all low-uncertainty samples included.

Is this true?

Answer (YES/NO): YES